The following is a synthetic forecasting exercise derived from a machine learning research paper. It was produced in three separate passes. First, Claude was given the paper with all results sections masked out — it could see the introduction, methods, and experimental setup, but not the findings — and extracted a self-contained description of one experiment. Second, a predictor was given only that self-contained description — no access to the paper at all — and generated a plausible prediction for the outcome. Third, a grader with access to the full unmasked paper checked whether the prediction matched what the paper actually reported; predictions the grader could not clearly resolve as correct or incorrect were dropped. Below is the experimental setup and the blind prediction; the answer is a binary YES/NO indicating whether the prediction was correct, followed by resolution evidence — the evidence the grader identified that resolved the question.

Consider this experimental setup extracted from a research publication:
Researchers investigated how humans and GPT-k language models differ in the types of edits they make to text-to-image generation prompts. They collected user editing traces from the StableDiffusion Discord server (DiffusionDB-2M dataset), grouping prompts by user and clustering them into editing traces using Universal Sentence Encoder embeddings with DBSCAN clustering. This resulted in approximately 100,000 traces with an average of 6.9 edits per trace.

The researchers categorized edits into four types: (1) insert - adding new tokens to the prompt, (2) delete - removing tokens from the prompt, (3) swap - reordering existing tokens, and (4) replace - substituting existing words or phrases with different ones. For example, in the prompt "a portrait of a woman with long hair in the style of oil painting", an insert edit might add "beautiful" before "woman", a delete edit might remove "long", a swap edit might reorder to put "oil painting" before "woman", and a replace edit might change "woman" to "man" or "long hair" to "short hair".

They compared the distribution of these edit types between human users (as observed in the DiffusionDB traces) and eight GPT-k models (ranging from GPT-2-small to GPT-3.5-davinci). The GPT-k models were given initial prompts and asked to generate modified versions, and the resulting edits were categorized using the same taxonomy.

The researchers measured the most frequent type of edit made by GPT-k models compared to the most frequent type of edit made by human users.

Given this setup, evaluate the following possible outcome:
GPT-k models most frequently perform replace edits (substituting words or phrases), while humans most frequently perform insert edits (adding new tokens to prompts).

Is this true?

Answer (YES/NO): NO